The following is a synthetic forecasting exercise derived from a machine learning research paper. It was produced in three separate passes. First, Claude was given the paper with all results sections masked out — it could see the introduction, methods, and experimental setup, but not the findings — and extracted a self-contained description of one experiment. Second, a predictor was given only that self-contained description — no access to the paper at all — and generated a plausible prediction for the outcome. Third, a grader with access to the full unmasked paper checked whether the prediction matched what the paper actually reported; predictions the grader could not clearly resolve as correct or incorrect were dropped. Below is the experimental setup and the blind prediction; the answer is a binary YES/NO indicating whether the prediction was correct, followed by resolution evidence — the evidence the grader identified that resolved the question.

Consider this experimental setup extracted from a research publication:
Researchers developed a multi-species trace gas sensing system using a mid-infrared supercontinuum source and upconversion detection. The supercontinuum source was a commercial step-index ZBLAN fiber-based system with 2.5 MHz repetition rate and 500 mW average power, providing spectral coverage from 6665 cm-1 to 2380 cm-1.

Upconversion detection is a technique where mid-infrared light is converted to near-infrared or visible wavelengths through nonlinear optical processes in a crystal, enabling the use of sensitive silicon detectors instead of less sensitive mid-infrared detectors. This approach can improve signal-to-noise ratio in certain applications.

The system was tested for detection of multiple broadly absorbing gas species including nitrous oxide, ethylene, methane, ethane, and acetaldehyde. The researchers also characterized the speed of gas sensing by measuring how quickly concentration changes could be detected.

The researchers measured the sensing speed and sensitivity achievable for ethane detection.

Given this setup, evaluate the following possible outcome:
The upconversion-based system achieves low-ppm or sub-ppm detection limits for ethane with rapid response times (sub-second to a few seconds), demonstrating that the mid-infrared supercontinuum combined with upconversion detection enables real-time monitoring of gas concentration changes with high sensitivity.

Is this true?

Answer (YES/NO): YES